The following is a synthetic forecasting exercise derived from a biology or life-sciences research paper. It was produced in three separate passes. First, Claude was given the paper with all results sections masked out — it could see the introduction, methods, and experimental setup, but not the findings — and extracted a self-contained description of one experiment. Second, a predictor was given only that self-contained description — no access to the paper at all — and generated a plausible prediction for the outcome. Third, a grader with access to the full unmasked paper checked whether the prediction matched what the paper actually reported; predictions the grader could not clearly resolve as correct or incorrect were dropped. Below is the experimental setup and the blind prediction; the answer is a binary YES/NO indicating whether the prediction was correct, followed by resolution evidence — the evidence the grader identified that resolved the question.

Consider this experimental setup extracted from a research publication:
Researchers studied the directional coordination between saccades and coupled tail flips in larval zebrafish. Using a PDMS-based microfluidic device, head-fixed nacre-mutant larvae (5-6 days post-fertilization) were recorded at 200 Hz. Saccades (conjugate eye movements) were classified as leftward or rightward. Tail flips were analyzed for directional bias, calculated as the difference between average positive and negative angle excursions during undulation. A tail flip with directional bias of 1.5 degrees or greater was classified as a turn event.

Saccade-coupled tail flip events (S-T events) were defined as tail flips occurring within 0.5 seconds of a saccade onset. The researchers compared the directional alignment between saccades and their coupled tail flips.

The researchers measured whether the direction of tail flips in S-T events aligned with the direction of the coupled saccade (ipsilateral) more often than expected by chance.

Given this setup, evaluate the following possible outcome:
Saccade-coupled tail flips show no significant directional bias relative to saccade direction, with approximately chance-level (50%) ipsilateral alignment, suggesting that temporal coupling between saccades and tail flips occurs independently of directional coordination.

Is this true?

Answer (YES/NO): NO